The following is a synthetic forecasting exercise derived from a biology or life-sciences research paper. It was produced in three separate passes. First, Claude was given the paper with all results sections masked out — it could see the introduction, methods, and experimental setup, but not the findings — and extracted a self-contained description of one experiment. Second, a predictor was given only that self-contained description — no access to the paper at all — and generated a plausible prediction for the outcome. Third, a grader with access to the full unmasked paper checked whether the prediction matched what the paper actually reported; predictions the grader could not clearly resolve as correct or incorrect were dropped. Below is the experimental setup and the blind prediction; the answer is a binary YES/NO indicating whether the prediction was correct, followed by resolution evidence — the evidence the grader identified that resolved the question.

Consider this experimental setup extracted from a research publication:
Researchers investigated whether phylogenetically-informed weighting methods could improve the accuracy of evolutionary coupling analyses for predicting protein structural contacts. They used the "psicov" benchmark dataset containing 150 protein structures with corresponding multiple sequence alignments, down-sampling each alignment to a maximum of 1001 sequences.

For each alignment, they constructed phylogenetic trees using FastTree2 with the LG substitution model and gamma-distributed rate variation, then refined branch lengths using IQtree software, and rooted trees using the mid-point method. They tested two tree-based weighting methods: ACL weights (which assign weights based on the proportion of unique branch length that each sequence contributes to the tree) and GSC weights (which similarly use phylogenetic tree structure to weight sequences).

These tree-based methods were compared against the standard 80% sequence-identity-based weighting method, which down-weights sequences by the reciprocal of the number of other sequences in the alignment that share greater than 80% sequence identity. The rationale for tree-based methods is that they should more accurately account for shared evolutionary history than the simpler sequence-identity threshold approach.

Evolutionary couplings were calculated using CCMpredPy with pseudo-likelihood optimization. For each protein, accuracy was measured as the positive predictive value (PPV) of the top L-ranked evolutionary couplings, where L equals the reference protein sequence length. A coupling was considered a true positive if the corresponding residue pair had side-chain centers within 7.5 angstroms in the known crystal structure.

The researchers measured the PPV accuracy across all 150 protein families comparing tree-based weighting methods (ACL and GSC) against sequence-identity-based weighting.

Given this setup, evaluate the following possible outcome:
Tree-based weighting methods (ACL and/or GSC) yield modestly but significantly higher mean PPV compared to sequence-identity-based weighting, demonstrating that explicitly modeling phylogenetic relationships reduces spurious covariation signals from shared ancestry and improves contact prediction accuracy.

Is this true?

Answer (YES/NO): NO